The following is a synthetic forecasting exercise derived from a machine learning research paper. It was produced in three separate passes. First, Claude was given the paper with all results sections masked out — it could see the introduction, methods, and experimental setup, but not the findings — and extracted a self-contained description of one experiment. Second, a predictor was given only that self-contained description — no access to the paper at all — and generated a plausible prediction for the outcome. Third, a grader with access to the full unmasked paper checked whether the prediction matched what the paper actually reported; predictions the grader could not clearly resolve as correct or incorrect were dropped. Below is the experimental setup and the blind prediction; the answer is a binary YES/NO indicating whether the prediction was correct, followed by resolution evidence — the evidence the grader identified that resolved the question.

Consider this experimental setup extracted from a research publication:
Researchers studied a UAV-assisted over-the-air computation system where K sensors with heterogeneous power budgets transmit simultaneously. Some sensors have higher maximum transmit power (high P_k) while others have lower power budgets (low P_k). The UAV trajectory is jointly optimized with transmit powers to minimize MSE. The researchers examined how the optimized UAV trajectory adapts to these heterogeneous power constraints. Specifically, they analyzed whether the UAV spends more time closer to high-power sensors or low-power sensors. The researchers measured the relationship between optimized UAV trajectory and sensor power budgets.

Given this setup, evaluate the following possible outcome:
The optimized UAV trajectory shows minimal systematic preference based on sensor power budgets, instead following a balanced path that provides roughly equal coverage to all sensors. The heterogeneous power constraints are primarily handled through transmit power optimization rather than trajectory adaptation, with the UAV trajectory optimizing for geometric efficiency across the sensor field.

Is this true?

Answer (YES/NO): NO